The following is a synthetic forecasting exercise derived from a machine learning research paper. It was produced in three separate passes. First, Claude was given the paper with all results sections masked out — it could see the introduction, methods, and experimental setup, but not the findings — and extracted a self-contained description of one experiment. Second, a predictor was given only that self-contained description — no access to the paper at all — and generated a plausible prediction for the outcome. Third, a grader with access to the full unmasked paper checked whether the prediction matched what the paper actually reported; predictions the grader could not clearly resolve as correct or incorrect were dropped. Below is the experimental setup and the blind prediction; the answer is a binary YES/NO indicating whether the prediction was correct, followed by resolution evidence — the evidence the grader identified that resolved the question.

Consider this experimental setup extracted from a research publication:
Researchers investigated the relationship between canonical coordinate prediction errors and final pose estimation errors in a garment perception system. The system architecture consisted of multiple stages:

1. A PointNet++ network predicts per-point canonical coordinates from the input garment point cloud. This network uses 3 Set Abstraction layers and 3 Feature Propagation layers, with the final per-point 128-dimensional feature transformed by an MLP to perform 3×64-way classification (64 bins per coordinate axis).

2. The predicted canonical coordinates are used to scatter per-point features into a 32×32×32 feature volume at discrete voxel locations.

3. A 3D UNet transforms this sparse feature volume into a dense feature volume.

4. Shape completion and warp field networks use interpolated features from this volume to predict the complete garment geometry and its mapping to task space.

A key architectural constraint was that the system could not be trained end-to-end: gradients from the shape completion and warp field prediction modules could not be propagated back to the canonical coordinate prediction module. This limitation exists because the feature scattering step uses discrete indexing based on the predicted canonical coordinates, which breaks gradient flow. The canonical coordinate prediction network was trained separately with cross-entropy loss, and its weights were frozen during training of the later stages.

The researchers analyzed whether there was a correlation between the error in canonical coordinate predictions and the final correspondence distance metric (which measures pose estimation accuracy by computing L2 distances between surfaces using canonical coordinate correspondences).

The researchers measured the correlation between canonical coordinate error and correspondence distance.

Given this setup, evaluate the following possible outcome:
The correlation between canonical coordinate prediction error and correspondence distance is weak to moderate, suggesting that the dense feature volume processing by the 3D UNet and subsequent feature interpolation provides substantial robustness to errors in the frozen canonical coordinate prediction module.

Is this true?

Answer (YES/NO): NO